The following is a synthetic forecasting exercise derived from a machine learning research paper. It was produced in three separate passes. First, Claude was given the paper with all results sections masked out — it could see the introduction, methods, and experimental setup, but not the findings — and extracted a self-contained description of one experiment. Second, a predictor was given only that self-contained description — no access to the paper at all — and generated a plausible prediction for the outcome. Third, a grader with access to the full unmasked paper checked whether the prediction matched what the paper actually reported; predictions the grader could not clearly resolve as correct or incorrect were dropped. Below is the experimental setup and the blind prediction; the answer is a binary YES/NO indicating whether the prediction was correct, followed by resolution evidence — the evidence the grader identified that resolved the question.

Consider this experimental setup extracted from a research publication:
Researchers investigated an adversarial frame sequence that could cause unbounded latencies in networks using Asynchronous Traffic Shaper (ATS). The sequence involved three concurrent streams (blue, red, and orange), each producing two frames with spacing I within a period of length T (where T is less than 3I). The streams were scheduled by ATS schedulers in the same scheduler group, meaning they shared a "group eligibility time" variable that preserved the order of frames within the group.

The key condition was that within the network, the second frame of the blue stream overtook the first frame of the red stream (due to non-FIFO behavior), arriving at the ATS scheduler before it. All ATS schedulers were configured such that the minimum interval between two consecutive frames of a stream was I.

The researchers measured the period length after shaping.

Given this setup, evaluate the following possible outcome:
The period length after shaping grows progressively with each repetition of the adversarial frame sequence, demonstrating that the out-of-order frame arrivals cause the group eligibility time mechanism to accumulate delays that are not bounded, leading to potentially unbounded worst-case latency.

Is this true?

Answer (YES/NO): NO